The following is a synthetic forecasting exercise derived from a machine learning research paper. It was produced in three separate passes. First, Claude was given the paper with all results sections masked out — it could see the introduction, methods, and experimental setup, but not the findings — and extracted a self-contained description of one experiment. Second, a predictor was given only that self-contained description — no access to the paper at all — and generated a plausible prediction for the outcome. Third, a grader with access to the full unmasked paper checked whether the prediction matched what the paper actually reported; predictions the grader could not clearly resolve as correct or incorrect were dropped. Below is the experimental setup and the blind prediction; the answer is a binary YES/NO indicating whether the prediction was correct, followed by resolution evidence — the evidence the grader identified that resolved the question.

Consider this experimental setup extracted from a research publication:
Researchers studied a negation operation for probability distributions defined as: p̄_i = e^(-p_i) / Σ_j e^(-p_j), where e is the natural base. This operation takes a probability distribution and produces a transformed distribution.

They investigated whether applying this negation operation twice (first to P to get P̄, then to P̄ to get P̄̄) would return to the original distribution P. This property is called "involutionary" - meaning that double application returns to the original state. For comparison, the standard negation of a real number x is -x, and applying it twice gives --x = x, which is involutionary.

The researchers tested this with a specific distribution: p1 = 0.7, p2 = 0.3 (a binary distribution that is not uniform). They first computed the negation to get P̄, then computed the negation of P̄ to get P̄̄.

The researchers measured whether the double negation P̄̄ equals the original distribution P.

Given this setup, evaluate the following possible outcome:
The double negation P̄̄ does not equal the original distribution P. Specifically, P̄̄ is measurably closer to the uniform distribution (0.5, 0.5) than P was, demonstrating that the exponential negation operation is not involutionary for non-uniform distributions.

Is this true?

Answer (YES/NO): YES